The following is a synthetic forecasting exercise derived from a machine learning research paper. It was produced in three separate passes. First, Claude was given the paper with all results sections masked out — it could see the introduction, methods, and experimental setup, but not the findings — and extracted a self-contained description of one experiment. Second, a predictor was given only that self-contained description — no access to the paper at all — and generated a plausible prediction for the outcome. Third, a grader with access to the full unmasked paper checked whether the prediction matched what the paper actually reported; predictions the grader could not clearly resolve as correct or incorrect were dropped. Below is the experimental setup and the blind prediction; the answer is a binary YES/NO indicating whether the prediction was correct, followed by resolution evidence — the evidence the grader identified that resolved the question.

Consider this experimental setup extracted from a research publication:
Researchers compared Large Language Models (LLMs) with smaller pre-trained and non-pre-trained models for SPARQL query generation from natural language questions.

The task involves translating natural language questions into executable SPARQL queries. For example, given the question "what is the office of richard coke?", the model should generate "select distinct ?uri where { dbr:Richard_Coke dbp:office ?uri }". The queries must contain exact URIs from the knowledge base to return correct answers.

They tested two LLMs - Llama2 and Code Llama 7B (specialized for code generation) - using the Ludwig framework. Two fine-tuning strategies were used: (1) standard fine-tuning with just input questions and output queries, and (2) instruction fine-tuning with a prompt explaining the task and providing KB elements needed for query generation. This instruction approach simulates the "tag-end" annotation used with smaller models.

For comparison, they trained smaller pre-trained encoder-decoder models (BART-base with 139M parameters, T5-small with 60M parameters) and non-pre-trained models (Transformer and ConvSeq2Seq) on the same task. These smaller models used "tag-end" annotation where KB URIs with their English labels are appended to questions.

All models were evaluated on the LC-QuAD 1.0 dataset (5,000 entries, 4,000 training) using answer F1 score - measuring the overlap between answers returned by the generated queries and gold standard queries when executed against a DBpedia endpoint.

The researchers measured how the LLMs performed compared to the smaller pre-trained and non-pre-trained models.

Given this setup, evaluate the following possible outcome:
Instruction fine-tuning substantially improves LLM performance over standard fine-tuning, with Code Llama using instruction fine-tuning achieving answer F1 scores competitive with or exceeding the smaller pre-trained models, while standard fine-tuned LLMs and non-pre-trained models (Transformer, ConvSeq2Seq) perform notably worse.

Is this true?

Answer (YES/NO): NO